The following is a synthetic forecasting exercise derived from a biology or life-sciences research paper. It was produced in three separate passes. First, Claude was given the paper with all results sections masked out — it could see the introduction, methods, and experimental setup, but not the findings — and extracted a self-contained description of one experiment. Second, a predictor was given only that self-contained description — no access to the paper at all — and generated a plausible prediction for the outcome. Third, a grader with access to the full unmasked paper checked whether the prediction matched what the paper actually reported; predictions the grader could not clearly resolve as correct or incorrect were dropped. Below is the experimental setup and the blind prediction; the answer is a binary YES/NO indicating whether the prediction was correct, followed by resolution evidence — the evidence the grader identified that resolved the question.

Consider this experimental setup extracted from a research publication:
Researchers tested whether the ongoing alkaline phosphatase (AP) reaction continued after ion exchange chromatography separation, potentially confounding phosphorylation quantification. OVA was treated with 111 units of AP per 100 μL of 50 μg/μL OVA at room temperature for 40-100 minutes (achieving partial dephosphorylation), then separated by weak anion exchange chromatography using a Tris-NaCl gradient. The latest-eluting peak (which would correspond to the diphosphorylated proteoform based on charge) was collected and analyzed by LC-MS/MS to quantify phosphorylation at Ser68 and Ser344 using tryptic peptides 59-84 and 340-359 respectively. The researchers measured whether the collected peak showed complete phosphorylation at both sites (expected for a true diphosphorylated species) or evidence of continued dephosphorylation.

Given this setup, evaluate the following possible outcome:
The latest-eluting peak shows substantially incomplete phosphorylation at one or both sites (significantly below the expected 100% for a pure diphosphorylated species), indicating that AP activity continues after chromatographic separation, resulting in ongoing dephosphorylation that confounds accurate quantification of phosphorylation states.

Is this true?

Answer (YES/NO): YES